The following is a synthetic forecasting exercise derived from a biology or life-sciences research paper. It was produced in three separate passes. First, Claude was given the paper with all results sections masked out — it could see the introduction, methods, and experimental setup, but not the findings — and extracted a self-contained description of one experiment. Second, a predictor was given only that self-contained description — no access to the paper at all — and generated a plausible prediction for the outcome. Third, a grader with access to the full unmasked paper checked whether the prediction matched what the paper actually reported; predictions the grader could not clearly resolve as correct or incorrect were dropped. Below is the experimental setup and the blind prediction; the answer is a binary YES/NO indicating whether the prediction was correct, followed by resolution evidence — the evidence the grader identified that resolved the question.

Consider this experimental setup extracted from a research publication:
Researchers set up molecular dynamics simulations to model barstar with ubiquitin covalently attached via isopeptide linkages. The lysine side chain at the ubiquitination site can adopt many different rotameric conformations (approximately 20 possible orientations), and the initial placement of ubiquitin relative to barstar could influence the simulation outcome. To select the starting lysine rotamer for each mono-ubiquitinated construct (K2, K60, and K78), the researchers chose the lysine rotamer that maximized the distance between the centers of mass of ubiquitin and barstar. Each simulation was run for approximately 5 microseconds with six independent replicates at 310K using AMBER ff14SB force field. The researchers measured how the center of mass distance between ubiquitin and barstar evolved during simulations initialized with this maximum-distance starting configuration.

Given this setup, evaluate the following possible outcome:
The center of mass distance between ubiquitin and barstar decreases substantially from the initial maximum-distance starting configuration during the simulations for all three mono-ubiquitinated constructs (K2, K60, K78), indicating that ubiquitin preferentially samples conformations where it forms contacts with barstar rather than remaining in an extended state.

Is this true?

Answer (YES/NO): NO